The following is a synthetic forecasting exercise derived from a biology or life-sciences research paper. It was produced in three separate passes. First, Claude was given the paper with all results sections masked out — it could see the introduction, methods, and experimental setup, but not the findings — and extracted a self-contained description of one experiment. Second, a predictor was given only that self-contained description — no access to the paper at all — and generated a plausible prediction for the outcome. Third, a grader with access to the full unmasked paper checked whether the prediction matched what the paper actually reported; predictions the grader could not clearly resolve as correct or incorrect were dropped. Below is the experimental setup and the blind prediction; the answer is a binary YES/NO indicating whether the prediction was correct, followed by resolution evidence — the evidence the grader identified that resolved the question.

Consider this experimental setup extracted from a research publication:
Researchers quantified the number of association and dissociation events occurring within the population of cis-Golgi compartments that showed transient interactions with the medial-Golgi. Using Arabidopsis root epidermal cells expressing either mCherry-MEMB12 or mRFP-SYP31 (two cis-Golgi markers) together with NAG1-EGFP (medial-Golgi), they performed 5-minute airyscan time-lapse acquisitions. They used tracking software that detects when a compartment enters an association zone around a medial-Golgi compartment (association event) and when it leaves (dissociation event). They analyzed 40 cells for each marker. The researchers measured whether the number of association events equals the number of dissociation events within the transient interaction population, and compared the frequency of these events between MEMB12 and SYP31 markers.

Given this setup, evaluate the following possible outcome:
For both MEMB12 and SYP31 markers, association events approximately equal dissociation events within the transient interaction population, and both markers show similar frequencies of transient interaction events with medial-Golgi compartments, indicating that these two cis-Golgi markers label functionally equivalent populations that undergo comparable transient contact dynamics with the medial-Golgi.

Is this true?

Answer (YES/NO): NO